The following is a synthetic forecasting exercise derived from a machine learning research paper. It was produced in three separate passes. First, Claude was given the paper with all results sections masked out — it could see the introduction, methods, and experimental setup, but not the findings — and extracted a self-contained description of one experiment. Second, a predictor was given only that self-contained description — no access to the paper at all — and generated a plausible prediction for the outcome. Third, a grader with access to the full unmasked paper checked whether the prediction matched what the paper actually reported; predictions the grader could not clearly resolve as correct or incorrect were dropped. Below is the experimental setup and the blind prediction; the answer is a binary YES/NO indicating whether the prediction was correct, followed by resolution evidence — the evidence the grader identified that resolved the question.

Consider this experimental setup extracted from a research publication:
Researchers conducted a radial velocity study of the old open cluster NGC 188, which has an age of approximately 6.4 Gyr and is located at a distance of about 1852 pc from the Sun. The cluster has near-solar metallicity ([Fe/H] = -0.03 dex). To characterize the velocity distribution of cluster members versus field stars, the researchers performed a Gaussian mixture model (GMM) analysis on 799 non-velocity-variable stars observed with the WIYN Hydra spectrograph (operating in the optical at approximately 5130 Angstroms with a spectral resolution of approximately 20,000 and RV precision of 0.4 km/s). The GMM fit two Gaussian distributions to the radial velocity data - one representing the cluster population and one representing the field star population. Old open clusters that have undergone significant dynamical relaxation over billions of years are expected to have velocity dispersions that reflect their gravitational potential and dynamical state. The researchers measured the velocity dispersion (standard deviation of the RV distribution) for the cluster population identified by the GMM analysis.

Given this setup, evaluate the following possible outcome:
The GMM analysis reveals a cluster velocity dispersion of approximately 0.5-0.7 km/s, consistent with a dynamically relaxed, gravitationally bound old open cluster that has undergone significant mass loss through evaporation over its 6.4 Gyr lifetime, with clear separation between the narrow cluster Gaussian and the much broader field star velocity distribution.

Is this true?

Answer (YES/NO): NO